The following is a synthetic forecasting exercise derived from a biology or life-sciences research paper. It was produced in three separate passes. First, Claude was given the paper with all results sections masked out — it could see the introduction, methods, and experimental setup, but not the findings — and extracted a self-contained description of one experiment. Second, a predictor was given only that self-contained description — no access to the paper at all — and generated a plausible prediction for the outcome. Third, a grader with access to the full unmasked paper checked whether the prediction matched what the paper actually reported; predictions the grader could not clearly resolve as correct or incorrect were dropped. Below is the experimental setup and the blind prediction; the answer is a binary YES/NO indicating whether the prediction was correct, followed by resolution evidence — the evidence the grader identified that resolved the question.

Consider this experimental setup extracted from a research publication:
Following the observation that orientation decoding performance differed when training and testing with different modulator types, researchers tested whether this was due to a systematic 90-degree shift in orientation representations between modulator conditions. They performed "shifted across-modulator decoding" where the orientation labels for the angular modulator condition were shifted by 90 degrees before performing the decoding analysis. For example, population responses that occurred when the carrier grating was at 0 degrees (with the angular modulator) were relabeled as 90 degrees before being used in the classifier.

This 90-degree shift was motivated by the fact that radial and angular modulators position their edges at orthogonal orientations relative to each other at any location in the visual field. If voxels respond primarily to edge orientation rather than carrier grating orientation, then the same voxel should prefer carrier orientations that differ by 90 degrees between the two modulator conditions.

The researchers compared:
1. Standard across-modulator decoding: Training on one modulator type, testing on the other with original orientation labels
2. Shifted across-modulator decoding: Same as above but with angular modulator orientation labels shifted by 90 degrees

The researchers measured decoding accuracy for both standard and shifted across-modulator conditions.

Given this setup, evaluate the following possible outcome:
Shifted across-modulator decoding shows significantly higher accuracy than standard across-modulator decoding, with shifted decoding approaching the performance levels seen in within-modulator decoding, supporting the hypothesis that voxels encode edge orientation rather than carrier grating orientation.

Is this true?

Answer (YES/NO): YES